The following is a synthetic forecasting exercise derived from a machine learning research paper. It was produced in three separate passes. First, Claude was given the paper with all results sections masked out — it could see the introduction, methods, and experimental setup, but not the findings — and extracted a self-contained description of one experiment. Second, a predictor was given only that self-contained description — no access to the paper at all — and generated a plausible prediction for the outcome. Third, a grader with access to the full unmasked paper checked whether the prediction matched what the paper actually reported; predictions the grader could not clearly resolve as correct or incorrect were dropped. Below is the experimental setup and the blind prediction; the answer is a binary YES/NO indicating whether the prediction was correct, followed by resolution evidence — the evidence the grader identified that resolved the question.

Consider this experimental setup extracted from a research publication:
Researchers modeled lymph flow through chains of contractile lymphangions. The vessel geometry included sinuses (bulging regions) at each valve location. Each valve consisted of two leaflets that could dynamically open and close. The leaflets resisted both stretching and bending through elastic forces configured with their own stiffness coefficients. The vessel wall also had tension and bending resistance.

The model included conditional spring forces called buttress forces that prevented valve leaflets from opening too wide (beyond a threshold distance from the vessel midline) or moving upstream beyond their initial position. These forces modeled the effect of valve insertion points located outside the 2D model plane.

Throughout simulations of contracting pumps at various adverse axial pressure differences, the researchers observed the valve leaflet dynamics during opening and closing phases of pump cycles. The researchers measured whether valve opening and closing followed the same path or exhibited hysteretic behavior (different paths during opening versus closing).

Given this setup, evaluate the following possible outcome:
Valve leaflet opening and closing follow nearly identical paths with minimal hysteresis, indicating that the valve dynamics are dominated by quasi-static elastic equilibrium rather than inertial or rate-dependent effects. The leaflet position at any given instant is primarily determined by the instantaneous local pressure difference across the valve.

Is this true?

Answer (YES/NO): NO